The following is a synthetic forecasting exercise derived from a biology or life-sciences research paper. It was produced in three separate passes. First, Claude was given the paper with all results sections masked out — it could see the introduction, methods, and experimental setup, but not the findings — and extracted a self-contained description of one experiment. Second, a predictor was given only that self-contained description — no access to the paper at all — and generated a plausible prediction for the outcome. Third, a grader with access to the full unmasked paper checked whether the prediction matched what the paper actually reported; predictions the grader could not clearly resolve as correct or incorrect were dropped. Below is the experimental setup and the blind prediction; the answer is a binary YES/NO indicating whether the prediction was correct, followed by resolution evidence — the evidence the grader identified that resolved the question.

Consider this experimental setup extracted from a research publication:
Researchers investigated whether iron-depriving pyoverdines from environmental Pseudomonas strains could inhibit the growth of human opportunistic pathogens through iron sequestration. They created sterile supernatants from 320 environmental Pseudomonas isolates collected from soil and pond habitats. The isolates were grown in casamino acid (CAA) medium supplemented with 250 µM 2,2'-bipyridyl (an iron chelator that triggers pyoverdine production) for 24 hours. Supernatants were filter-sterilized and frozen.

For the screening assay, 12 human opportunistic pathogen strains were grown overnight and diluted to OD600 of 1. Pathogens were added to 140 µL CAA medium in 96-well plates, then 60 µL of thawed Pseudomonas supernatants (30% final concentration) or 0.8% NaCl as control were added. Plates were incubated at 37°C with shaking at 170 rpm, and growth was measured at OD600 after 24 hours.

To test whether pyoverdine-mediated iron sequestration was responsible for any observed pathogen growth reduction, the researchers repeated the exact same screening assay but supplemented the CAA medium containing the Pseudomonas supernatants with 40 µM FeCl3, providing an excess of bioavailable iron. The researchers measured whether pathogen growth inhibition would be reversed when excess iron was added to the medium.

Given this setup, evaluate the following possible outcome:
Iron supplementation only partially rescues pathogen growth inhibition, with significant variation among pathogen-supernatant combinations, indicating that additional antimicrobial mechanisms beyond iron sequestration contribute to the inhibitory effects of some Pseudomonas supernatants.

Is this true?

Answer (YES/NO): NO